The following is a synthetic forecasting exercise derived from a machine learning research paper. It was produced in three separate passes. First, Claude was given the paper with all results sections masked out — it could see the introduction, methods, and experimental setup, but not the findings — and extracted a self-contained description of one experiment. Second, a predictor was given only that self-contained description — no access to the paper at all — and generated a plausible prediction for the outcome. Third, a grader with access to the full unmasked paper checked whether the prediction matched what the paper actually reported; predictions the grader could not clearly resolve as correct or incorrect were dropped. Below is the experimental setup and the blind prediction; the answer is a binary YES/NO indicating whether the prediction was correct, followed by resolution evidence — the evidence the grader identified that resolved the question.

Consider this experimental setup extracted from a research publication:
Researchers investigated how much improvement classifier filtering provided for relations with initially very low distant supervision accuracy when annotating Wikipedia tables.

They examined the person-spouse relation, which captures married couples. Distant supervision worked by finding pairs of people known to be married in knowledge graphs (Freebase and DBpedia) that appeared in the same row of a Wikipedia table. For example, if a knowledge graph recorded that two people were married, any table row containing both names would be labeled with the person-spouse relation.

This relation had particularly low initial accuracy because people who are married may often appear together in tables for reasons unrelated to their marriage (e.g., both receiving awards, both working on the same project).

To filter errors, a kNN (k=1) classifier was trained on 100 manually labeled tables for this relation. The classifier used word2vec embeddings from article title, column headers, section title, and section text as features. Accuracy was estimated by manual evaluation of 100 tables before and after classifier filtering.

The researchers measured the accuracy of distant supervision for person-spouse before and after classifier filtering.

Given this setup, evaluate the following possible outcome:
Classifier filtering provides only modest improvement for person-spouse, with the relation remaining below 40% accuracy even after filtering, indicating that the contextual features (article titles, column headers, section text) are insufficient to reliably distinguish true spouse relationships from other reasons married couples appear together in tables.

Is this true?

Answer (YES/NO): NO